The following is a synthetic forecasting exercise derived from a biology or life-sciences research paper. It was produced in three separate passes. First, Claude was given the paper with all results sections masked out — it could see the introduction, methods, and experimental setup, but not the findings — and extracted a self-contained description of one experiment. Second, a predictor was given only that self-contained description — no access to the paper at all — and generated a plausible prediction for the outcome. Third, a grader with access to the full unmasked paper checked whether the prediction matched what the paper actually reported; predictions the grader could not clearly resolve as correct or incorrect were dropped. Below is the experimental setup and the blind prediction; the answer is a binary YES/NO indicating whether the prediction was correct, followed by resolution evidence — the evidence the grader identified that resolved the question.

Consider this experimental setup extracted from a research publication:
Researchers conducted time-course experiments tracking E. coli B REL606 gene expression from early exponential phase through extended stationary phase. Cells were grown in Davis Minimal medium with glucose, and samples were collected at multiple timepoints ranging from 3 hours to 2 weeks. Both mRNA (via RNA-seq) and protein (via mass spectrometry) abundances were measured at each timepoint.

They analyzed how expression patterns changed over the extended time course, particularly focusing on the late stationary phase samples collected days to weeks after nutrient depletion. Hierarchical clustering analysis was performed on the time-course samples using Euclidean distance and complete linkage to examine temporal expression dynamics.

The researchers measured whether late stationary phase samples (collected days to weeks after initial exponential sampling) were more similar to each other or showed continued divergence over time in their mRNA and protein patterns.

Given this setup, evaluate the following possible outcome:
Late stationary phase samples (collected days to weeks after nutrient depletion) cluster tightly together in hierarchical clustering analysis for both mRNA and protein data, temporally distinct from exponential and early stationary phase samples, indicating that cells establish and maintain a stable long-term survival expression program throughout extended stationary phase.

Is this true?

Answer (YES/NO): NO